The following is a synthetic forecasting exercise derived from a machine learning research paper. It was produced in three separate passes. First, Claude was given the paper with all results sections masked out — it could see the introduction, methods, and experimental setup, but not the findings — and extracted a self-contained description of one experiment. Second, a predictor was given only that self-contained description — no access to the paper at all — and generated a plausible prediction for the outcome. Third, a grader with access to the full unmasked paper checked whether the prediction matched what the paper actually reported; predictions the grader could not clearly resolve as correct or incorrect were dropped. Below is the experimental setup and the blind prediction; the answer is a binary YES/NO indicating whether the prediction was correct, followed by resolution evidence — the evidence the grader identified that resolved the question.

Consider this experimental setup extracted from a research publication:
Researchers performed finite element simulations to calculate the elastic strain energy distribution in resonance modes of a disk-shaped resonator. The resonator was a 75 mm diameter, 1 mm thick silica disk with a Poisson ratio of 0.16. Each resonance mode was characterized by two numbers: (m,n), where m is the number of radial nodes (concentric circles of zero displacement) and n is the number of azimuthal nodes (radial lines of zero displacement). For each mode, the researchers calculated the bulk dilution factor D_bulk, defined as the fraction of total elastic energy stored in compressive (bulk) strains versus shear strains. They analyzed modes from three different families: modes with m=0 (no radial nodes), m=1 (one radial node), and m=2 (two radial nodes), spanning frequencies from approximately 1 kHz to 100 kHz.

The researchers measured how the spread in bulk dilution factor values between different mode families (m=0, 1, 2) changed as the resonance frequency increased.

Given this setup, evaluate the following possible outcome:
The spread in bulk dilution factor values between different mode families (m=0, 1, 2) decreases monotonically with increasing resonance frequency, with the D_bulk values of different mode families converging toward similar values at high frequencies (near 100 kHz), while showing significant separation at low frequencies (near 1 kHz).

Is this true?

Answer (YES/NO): YES